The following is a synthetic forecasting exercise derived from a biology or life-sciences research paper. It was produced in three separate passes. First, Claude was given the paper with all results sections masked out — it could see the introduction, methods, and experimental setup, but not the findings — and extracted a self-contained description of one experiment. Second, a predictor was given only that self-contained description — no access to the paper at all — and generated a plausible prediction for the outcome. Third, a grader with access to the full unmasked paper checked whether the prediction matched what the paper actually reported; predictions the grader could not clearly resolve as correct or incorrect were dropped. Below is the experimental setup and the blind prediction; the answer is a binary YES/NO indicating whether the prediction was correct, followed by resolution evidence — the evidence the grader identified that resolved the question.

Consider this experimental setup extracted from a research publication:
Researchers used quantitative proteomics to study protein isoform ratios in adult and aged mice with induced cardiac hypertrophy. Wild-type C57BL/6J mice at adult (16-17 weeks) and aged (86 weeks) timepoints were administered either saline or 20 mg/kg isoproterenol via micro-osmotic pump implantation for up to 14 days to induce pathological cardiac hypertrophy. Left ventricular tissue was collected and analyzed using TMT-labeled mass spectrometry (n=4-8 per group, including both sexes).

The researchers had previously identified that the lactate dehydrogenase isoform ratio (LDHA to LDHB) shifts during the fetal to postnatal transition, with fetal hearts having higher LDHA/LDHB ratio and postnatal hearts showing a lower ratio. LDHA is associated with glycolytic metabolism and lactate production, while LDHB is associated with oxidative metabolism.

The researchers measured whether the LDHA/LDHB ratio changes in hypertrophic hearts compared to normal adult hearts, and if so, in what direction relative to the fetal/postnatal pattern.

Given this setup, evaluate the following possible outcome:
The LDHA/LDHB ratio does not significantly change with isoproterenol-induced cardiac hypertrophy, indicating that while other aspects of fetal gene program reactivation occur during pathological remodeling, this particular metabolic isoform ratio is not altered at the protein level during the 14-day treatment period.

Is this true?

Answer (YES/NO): NO